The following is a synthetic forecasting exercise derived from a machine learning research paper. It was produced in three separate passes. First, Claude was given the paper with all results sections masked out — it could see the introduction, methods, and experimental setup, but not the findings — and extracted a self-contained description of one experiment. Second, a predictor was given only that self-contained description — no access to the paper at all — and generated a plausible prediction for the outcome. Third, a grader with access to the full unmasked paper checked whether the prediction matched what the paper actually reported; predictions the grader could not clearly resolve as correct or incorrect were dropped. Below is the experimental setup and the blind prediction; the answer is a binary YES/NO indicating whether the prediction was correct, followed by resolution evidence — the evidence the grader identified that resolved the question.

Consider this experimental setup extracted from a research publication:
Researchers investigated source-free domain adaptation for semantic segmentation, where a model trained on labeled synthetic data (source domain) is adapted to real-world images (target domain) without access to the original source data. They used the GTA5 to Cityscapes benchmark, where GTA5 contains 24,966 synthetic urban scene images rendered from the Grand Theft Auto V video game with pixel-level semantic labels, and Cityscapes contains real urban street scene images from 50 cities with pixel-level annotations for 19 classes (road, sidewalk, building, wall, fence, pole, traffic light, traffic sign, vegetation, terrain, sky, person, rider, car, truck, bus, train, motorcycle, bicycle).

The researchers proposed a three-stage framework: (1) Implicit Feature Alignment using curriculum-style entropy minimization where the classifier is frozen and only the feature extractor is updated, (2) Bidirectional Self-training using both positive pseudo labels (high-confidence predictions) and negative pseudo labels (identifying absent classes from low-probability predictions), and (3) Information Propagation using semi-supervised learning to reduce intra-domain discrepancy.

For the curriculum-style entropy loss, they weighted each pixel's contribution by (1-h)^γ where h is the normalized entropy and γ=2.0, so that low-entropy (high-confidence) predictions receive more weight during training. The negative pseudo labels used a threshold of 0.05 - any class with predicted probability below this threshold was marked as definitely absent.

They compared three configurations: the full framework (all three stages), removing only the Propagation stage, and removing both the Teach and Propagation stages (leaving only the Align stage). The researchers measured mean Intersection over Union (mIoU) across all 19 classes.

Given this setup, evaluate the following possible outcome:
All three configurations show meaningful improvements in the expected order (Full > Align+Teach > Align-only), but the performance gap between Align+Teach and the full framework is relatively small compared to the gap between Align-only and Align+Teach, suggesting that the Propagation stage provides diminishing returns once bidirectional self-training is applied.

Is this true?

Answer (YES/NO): YES